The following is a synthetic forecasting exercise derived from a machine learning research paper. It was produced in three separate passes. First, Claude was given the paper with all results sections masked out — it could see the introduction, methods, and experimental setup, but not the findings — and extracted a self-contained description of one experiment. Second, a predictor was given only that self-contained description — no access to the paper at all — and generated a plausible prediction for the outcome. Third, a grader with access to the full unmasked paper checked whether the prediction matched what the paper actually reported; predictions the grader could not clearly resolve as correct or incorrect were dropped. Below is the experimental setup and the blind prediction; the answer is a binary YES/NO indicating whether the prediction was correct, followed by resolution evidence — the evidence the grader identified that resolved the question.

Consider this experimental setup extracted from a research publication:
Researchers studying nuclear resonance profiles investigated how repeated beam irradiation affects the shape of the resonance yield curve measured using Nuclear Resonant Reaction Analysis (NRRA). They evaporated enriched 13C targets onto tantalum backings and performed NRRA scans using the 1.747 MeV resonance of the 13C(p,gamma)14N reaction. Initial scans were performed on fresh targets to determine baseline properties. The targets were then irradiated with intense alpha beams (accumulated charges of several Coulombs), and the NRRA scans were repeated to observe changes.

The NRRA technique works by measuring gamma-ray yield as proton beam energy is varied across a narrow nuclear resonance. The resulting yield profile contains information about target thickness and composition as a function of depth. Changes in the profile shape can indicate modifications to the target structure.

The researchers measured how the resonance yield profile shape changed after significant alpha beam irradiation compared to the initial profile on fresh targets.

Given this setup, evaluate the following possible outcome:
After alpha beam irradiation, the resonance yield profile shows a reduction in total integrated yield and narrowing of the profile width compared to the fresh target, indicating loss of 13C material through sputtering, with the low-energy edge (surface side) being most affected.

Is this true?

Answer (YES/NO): NO